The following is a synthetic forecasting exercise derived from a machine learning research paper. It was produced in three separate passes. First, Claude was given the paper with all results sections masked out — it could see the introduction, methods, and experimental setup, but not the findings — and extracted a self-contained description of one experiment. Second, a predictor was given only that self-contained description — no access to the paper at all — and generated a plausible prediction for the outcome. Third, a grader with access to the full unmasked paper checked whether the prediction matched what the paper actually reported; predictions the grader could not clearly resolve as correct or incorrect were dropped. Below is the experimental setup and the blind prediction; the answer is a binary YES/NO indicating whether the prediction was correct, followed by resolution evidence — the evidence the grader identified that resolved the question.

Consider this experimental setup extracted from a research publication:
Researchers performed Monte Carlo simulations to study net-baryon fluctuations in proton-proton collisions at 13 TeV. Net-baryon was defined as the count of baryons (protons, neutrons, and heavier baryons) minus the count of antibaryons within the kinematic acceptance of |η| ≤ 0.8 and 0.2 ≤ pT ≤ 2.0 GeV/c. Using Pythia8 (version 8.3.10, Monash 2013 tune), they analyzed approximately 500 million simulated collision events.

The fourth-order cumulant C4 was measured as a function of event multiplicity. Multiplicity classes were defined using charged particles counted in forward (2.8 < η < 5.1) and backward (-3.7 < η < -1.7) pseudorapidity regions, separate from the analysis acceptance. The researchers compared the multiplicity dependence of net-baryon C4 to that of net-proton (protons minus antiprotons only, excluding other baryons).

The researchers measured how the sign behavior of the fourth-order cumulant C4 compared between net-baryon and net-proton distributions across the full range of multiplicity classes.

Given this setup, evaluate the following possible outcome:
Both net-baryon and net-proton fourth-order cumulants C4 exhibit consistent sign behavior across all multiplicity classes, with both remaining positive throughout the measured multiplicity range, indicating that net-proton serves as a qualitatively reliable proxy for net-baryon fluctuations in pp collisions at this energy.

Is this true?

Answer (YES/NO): NO